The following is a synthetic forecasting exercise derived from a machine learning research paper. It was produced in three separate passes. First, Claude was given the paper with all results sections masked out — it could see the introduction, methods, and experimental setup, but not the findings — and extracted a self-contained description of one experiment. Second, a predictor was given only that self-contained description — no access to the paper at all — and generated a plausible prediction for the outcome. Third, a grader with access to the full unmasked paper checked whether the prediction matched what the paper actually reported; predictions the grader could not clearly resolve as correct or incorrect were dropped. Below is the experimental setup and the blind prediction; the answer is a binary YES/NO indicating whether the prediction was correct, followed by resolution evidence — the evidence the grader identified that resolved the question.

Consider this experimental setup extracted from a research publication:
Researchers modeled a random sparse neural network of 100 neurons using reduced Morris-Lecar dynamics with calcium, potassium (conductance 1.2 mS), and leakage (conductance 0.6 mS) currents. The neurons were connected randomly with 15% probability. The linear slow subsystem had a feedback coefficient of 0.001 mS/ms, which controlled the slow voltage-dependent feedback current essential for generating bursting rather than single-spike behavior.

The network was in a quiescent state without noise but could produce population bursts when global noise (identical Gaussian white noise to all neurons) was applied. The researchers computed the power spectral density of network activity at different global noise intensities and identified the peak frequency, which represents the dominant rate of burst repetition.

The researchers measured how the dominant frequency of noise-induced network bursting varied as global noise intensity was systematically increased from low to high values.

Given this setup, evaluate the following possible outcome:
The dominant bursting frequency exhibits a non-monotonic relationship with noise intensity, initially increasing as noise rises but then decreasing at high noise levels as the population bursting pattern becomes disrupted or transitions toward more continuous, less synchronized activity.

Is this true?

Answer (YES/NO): NO